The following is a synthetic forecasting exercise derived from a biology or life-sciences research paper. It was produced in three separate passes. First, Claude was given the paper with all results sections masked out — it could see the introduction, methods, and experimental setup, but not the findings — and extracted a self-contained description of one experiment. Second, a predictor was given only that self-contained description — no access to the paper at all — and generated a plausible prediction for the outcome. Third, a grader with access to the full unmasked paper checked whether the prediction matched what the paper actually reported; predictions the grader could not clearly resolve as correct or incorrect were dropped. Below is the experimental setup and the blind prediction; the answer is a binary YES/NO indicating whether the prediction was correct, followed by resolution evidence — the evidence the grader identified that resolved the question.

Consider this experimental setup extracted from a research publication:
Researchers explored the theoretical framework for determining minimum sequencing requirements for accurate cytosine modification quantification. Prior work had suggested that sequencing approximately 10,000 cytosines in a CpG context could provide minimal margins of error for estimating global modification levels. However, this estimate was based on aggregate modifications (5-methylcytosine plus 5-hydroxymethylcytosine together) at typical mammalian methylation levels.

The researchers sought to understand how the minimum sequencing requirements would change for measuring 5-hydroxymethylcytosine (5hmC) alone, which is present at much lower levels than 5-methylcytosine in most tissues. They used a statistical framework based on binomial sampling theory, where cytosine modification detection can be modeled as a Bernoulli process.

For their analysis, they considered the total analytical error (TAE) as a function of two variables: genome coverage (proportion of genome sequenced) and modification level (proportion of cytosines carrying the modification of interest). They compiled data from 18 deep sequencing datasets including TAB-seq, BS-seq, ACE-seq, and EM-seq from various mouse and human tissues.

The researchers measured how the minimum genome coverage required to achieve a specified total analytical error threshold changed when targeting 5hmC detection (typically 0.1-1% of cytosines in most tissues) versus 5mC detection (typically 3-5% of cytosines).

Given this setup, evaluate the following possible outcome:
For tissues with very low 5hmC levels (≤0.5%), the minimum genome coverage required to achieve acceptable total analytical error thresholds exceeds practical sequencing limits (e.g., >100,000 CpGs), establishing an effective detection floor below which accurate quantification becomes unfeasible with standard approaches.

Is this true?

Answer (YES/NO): NO